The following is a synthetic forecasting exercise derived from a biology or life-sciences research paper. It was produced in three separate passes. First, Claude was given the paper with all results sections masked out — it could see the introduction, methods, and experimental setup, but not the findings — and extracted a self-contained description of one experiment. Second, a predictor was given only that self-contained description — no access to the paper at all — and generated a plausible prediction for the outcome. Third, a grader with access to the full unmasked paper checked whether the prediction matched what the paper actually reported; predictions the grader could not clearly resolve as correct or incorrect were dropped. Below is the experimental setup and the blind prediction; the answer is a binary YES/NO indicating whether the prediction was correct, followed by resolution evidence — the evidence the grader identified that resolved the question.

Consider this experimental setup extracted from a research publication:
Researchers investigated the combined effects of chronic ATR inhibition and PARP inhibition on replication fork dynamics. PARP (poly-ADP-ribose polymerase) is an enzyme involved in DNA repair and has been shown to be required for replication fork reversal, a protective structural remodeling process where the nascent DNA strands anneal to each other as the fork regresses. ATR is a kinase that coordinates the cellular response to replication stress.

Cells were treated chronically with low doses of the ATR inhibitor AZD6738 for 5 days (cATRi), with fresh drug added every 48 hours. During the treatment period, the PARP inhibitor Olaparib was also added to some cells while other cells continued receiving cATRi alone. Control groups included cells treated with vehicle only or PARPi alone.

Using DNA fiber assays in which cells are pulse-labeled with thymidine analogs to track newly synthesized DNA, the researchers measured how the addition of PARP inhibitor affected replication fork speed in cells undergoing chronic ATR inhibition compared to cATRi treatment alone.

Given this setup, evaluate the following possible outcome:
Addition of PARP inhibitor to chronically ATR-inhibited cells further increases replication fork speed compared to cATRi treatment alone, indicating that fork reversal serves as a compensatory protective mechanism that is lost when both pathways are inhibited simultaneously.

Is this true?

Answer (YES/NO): YES